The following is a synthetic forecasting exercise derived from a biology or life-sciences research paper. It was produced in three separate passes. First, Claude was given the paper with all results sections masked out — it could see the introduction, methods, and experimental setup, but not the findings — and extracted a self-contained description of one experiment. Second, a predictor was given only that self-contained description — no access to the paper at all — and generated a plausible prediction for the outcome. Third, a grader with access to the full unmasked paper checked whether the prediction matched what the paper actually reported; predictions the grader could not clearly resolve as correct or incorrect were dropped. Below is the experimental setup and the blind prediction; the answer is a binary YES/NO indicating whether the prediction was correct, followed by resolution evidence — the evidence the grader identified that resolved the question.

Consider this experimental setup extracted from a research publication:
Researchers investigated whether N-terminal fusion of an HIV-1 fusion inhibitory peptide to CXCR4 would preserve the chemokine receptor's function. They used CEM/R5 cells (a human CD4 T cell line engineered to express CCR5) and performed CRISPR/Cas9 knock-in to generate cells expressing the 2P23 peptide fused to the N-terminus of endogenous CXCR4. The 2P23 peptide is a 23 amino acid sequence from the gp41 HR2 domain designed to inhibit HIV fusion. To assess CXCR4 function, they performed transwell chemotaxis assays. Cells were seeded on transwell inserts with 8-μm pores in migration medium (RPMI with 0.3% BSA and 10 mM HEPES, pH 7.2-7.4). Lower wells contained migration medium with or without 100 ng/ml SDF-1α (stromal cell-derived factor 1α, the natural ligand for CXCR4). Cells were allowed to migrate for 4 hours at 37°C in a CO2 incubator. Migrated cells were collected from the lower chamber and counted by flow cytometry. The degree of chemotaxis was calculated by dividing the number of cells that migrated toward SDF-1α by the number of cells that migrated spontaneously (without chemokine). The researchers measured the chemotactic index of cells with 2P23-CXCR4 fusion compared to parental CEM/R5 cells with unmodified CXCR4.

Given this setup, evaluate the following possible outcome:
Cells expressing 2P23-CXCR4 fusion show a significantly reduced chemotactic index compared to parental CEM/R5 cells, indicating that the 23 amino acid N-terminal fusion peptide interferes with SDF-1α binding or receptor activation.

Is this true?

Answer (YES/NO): NO